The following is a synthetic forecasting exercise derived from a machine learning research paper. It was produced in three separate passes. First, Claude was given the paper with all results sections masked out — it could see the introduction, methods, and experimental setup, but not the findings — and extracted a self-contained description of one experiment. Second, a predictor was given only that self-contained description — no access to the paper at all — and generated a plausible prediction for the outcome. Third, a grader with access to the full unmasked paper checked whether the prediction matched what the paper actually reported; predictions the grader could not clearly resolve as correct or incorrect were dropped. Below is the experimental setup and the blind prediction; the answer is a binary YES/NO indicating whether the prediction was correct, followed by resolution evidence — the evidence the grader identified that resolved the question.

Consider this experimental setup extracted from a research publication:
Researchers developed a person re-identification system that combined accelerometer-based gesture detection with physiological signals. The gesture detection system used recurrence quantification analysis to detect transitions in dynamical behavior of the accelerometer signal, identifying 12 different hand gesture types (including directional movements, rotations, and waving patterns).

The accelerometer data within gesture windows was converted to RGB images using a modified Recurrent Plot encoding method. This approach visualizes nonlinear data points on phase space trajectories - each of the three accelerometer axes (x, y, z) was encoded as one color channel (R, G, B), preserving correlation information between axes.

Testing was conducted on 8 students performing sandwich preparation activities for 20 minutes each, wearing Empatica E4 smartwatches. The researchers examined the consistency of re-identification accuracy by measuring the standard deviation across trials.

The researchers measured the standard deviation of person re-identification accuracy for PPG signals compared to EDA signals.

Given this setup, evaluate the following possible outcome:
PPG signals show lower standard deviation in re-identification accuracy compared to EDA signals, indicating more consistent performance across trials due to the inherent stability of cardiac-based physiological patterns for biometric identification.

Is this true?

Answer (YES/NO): YES